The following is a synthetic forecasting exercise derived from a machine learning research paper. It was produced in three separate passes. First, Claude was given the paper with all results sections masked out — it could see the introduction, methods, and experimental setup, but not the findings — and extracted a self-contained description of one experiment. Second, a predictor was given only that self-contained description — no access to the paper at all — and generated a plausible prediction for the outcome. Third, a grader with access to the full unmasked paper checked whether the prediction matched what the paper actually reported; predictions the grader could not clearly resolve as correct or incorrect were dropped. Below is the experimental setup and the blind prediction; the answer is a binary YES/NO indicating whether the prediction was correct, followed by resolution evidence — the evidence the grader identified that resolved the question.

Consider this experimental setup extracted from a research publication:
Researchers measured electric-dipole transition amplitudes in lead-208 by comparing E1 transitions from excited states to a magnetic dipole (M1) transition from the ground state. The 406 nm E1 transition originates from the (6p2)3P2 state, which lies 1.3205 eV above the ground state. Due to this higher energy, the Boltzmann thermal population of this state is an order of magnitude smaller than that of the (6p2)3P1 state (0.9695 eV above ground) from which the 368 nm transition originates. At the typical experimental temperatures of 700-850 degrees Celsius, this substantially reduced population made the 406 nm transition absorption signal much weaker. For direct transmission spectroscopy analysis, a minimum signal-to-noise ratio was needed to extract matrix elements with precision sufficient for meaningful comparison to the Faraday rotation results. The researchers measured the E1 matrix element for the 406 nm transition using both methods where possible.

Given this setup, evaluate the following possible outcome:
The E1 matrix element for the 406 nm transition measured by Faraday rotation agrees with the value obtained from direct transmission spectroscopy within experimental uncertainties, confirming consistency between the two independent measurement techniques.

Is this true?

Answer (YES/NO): YES